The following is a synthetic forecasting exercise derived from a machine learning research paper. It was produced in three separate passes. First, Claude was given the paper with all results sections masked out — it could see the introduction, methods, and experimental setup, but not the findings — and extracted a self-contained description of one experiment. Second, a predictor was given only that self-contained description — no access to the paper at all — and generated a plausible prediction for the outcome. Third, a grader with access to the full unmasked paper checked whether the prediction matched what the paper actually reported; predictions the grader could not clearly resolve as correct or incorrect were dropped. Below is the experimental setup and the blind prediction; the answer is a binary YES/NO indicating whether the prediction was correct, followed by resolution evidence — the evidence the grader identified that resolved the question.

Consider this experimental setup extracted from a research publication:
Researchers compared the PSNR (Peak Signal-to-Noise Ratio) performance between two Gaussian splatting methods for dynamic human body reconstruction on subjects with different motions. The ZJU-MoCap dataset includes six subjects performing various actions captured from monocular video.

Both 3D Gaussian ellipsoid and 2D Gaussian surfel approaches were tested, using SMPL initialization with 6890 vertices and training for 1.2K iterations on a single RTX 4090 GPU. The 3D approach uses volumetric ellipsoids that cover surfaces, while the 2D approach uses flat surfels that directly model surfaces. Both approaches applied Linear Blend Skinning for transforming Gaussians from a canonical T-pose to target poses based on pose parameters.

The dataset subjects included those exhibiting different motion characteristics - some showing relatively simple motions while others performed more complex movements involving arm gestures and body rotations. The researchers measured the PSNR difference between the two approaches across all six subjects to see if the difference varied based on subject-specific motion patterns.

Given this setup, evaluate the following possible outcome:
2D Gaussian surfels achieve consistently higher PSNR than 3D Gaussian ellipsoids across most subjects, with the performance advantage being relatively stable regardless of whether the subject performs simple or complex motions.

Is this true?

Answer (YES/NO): NO